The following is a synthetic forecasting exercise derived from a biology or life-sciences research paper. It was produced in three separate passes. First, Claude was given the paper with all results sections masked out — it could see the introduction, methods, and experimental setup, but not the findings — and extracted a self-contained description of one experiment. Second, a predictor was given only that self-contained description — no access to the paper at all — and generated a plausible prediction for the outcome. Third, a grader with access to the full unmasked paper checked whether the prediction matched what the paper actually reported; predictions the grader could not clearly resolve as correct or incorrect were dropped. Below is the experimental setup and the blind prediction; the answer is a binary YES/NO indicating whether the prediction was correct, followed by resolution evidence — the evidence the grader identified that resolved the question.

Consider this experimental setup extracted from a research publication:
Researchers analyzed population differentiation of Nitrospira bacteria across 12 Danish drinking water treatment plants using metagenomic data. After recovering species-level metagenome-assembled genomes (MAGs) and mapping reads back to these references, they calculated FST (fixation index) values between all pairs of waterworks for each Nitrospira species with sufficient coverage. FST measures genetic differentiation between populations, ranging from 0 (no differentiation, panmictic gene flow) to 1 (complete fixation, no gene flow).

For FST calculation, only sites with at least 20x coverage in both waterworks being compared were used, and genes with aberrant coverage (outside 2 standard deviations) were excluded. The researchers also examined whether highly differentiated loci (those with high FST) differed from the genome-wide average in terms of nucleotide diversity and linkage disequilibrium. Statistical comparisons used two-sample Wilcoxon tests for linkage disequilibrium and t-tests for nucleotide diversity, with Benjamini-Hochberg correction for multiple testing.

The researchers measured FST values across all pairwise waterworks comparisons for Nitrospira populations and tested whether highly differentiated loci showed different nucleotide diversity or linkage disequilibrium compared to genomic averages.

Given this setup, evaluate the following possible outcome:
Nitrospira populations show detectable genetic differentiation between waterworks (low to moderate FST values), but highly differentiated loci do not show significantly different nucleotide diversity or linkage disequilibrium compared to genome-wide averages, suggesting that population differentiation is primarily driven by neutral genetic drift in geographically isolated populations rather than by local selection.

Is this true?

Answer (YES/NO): NO